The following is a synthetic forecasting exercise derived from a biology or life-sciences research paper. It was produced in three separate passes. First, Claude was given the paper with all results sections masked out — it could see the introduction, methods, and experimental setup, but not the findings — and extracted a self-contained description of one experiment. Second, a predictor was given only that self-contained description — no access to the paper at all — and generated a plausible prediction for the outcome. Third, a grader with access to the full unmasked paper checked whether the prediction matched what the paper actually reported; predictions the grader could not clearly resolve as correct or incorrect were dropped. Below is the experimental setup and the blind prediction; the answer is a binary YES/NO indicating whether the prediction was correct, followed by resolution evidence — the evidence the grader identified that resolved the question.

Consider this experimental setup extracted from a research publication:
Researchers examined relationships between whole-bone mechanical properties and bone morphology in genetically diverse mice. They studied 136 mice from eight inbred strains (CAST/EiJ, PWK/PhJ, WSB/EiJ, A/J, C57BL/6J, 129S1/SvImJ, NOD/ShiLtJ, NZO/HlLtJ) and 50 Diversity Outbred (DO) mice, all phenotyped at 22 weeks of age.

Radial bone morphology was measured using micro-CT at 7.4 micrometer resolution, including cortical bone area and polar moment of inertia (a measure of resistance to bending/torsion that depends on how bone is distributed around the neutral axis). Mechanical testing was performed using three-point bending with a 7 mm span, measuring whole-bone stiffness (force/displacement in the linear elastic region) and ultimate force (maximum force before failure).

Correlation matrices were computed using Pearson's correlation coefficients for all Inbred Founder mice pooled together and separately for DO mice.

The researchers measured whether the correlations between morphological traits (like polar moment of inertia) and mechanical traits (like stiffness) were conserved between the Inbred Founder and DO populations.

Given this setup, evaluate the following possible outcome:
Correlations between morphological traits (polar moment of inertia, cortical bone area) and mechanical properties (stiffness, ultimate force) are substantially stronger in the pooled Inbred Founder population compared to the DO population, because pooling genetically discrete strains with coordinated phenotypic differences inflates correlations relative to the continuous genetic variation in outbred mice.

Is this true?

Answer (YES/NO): NO